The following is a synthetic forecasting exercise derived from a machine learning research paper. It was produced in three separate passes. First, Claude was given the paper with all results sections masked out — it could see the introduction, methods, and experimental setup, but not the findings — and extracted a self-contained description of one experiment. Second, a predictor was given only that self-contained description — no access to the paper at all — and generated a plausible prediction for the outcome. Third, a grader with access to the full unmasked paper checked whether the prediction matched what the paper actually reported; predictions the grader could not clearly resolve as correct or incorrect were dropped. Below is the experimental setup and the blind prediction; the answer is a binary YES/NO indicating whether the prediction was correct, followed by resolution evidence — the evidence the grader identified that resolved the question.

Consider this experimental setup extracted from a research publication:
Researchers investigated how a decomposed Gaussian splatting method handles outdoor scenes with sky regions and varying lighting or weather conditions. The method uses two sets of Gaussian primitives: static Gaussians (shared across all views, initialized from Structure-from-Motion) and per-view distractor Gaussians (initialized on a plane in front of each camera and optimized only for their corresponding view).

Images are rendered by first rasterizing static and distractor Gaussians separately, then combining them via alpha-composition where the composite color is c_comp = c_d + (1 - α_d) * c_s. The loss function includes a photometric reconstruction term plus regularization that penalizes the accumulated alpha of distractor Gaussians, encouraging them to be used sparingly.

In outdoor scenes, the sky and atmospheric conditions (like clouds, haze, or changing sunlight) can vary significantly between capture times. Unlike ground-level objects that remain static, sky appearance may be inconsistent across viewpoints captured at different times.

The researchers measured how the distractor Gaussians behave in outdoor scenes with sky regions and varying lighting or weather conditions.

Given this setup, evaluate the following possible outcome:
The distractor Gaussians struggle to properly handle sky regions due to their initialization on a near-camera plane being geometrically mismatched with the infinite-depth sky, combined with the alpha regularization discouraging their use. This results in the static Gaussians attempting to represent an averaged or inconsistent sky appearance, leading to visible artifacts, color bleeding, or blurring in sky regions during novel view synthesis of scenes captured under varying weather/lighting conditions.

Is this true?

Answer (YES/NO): NO